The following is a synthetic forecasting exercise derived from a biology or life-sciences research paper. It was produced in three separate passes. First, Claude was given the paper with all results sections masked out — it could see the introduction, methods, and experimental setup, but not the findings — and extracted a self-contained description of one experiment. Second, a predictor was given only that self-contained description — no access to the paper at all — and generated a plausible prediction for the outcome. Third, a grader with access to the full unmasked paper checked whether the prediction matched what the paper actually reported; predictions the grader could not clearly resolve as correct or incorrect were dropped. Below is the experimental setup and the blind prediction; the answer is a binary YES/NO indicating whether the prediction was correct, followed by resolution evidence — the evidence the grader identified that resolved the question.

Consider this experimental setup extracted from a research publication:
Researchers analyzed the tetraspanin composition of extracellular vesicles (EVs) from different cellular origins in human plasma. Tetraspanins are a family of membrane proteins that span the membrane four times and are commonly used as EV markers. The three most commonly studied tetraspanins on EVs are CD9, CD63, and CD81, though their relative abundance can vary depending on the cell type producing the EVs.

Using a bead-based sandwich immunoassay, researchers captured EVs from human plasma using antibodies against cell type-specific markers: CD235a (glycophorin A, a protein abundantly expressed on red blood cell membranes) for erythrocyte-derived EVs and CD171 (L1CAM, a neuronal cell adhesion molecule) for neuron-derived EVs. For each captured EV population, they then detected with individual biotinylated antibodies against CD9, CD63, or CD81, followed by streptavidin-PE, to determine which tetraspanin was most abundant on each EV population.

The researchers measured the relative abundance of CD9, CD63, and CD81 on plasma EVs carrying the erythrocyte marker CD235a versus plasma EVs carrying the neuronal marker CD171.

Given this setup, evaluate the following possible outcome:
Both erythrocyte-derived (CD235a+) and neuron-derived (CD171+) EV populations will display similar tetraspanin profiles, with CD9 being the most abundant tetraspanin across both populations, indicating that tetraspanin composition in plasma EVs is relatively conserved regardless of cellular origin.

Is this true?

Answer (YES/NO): NO